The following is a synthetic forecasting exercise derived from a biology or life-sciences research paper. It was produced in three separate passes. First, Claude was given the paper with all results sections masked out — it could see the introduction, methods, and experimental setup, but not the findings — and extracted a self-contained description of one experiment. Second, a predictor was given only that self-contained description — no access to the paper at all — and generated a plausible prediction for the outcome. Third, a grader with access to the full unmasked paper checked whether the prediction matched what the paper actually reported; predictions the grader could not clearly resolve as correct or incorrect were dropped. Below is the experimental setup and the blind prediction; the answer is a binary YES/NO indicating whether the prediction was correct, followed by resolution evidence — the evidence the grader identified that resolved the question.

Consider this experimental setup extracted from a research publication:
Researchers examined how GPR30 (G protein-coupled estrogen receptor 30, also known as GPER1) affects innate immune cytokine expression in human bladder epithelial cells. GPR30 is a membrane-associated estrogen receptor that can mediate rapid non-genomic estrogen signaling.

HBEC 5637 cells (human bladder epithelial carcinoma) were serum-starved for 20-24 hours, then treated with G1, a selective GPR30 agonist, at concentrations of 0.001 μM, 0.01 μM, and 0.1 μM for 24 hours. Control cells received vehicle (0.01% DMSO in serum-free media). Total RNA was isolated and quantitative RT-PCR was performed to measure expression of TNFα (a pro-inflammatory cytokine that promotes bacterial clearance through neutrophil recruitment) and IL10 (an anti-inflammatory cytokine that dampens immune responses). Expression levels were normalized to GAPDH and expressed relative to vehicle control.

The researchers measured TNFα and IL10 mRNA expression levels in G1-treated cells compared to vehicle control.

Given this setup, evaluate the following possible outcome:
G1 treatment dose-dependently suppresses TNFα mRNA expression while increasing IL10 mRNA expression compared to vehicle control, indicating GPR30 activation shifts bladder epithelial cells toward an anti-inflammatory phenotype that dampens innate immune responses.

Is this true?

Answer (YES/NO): NO